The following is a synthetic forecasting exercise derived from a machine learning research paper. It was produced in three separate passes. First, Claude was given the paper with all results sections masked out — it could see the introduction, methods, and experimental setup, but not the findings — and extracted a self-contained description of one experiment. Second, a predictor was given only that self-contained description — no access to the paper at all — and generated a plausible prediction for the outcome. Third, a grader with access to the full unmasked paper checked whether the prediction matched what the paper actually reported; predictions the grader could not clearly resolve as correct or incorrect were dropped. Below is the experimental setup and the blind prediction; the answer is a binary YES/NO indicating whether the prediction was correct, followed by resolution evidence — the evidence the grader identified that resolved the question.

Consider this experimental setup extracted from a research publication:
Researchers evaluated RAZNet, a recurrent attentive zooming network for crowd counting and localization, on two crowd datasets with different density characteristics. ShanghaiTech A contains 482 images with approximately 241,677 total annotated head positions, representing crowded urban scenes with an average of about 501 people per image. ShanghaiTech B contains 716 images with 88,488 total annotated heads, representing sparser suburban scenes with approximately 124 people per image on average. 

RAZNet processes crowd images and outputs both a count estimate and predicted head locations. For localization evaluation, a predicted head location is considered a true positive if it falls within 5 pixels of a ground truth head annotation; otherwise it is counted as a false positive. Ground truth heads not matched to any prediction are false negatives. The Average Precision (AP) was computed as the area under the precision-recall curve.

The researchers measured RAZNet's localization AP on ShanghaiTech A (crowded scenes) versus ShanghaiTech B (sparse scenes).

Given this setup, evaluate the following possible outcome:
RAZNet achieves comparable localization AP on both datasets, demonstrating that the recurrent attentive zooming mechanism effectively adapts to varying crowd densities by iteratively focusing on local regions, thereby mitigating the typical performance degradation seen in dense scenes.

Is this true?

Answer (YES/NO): YES